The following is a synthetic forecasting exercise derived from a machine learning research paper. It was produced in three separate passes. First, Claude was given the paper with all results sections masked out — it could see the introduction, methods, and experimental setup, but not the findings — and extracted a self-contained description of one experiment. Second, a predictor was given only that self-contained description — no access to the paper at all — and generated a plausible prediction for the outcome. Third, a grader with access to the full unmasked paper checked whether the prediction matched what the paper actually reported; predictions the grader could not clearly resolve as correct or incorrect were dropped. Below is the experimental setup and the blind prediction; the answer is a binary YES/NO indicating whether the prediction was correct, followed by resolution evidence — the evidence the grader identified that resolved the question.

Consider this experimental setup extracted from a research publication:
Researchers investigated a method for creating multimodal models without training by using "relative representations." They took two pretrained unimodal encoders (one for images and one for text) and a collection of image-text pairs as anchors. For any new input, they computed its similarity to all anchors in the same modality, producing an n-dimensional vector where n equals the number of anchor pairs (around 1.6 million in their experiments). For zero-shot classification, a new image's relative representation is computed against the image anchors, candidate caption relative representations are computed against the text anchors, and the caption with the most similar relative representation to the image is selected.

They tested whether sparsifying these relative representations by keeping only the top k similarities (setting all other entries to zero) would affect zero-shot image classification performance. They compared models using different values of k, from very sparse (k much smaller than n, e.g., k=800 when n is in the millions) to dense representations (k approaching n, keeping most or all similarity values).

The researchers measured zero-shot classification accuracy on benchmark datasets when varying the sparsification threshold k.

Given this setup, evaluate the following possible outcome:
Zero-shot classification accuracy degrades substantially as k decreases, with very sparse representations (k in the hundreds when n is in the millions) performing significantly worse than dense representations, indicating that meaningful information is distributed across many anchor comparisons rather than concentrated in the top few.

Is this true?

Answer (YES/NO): NO